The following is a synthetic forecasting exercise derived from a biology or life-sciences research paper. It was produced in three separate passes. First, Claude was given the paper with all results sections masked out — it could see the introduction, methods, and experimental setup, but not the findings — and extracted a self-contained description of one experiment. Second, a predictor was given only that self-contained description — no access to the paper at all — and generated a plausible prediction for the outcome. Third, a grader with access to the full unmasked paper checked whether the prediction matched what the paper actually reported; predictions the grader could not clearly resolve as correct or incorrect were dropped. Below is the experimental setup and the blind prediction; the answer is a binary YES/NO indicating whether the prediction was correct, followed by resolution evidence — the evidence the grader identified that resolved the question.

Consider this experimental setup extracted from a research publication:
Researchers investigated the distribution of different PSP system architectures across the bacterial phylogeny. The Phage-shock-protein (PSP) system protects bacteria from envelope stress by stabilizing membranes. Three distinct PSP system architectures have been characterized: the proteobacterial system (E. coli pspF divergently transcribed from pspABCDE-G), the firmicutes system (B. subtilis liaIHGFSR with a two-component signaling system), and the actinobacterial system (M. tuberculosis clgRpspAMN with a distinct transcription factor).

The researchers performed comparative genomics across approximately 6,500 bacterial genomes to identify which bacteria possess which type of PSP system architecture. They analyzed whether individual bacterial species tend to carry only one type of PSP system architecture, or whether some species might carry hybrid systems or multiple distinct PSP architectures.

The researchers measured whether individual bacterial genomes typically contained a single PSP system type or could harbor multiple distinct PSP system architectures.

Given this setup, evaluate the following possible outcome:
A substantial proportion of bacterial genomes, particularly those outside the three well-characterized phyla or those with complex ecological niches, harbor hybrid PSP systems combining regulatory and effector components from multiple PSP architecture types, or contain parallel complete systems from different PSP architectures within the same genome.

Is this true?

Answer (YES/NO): NO